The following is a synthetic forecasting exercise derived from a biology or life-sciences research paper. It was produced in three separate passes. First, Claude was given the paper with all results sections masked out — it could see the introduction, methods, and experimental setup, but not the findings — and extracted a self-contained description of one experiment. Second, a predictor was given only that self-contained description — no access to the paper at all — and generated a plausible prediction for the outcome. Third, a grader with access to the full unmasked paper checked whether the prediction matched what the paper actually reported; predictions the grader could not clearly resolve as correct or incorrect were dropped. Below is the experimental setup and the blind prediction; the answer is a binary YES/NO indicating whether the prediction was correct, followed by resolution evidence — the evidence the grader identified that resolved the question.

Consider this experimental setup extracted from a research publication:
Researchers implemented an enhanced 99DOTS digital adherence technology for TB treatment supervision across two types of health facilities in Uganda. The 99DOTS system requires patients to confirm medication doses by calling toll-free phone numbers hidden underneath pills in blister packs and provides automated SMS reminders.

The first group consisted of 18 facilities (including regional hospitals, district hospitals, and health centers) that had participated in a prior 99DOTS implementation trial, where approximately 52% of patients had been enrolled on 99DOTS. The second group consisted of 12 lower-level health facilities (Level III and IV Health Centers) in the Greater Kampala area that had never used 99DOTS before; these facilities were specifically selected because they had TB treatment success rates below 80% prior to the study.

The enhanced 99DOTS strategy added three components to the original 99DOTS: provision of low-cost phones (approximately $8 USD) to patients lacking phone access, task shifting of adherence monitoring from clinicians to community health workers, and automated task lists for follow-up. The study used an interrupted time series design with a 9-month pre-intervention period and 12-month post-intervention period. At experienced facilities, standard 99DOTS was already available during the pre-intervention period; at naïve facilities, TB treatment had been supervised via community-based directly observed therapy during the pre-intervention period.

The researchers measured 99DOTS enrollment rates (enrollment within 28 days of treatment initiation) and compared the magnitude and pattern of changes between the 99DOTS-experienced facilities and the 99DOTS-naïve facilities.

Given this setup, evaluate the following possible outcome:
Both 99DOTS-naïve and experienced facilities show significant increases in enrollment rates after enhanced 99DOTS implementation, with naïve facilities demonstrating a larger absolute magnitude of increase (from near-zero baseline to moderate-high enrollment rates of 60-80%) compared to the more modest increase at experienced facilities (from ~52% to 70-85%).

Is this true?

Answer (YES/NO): NO